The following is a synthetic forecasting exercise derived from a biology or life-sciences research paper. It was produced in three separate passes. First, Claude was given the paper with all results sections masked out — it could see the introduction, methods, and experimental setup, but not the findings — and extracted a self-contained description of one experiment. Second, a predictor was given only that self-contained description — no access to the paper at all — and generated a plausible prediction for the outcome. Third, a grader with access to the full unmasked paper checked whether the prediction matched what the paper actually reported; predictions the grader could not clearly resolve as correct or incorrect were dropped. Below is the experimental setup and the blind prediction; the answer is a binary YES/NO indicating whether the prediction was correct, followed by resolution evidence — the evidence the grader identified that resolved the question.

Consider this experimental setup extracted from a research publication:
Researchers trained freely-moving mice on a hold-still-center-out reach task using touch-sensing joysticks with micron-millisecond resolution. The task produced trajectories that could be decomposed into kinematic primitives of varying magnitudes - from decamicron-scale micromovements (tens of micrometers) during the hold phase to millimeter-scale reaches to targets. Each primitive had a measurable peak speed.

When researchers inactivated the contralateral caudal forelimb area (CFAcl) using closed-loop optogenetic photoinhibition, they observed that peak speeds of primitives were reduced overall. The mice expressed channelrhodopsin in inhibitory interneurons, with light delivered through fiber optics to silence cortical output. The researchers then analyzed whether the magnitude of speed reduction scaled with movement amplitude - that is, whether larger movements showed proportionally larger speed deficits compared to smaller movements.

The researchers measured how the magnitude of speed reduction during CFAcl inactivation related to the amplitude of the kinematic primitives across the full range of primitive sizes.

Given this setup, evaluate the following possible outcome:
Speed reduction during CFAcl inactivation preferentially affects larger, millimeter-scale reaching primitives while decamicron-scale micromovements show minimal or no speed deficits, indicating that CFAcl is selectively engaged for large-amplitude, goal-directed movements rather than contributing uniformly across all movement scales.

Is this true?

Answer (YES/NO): NO